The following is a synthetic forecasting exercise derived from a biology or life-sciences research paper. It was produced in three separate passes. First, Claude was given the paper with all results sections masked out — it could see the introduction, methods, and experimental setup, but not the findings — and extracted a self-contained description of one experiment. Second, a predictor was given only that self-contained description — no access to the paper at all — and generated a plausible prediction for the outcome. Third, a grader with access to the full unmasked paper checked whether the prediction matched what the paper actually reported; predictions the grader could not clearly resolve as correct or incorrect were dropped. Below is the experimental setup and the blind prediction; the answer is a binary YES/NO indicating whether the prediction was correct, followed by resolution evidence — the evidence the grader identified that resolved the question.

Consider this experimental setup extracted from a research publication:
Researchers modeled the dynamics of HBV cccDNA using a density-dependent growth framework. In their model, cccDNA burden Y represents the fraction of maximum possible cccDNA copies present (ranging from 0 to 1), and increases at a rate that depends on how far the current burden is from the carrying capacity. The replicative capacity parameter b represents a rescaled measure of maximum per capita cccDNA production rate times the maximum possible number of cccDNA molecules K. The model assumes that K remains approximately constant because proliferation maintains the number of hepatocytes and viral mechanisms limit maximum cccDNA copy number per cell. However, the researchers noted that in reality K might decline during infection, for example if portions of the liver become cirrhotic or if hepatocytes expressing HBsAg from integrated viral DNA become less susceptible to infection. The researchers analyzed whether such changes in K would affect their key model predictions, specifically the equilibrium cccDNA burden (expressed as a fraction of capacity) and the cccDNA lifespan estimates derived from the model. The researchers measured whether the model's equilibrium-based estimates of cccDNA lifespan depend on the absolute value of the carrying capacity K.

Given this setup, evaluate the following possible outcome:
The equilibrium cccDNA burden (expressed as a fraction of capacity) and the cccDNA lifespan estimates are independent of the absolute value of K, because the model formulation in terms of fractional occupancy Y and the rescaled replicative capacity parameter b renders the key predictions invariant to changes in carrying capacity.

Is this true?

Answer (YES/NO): YES